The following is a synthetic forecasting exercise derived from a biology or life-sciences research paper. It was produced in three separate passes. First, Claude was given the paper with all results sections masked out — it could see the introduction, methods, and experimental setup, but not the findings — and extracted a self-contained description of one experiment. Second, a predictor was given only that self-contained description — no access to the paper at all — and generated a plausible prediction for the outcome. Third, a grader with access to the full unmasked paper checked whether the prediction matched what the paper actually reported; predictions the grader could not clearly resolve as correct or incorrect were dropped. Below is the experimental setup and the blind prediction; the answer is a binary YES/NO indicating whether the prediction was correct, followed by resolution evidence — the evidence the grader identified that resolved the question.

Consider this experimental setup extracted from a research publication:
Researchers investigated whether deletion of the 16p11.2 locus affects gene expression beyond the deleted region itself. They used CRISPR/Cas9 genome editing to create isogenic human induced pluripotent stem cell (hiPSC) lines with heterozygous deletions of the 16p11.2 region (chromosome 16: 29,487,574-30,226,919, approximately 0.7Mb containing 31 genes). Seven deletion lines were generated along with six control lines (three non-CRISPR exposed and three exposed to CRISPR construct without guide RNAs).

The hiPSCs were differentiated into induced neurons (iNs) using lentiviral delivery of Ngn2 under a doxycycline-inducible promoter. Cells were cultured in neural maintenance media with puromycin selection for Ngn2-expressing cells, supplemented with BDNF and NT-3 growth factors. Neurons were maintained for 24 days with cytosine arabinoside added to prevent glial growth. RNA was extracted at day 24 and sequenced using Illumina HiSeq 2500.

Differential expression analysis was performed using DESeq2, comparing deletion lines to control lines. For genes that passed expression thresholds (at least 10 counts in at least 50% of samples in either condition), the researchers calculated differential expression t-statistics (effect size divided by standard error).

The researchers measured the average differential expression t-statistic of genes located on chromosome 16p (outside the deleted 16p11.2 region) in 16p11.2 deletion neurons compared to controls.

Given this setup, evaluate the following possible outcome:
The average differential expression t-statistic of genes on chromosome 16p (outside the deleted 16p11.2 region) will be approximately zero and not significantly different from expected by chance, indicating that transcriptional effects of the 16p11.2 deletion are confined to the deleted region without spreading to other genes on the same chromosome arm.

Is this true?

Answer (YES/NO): NO